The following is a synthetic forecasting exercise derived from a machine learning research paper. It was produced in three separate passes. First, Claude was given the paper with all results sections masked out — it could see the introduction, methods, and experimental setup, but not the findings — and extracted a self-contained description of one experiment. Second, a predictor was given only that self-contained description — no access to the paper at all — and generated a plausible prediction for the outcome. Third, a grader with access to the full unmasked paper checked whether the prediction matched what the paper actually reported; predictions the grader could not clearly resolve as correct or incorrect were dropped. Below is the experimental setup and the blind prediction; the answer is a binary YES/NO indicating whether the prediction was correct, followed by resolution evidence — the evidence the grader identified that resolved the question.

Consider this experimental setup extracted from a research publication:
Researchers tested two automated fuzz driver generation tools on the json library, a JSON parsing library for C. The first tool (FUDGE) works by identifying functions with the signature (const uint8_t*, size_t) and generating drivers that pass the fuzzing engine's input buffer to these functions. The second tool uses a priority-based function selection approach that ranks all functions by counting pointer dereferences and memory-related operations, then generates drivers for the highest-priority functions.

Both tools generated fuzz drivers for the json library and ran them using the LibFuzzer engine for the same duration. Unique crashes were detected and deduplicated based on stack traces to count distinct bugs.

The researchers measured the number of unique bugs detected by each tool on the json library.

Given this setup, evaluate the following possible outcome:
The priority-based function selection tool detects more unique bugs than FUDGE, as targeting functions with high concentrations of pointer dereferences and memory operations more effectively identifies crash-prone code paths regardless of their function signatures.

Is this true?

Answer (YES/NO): NO